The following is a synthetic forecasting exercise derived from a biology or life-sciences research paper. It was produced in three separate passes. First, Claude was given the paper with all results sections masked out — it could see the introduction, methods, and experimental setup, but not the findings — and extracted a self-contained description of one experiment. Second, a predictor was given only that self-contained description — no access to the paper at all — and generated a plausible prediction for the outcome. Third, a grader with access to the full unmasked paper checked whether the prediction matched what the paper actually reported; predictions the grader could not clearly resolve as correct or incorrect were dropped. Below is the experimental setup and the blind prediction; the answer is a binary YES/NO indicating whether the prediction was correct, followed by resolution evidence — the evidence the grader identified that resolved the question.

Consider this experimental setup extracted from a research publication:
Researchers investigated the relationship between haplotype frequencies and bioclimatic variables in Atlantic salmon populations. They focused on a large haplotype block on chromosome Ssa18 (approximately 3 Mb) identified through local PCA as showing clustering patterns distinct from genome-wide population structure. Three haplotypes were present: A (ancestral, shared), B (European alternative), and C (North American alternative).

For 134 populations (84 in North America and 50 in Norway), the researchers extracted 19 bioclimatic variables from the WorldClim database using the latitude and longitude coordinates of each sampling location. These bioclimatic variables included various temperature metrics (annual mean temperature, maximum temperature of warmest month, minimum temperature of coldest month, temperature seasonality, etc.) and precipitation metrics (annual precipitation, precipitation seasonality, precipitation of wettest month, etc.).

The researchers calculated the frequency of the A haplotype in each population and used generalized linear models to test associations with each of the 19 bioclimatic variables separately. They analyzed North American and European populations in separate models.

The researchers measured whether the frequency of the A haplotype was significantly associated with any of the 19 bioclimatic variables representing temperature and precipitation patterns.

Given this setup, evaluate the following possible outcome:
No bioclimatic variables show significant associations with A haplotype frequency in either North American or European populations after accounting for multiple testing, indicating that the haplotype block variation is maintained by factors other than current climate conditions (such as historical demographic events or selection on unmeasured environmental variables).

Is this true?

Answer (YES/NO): NO